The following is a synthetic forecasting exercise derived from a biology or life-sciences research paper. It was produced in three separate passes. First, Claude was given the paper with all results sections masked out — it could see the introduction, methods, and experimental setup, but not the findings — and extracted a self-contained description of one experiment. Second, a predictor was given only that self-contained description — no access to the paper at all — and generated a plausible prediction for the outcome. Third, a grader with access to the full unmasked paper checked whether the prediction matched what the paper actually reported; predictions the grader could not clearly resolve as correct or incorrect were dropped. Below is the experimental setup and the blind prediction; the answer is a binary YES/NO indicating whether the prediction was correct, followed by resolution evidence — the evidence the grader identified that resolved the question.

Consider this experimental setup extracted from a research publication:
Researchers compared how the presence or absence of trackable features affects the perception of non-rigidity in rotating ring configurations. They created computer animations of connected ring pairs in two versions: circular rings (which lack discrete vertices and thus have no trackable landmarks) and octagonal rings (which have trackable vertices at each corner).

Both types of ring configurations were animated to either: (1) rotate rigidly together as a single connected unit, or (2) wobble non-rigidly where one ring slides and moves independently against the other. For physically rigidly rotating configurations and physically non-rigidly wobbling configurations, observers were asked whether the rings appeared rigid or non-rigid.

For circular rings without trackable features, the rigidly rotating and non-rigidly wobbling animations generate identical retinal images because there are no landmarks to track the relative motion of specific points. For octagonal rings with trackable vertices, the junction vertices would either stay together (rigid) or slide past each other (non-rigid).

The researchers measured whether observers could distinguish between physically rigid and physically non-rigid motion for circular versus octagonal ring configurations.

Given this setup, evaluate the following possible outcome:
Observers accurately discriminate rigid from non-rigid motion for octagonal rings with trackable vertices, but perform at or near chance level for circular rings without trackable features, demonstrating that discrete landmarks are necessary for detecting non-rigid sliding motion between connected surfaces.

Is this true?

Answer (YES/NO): YES